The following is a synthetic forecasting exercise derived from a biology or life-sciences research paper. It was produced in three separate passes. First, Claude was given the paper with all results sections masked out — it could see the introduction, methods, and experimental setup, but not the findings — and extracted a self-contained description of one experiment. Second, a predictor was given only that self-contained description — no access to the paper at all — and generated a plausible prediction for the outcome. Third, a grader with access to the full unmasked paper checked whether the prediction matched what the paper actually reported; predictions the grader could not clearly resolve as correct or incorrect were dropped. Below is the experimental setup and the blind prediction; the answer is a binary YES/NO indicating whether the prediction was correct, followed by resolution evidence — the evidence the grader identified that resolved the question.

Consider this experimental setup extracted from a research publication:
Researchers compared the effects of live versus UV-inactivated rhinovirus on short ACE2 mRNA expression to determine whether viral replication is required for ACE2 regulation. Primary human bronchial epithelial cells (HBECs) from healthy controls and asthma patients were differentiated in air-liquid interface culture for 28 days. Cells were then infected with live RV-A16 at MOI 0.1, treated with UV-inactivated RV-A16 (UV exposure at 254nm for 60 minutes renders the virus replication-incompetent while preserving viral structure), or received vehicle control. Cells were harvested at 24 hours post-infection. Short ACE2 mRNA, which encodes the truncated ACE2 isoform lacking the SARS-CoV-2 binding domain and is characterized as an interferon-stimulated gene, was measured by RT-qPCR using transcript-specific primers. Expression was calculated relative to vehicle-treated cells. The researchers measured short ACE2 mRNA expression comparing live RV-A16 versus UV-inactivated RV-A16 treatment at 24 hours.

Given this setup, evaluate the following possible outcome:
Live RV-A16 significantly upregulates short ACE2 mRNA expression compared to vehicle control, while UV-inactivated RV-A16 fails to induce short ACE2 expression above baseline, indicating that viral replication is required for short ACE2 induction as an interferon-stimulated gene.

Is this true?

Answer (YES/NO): YES